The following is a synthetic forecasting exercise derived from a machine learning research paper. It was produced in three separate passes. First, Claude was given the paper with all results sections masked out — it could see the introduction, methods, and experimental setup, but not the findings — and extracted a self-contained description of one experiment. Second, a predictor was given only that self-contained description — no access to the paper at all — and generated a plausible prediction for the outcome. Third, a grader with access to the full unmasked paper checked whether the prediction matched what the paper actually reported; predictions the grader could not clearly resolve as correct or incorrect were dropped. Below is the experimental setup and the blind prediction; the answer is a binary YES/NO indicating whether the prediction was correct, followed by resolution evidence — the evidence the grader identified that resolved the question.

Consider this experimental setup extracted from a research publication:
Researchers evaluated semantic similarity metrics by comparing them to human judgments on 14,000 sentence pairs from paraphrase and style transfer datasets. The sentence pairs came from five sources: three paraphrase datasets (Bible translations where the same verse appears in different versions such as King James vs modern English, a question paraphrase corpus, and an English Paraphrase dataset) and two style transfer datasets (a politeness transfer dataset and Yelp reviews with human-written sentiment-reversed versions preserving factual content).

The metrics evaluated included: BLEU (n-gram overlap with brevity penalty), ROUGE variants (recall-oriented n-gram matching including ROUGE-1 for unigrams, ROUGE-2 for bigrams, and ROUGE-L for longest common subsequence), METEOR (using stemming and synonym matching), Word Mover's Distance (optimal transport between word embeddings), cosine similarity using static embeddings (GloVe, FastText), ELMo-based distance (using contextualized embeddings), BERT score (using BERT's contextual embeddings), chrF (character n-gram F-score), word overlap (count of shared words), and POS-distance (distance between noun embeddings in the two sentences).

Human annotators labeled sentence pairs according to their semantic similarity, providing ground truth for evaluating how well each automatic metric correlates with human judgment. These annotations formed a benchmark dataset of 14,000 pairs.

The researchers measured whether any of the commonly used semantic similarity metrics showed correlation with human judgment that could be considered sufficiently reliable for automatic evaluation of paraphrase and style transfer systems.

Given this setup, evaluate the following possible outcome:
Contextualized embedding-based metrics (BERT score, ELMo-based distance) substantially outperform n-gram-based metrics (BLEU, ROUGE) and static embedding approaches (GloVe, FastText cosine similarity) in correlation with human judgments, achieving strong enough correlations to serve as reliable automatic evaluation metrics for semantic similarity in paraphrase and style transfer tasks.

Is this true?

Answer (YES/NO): NO